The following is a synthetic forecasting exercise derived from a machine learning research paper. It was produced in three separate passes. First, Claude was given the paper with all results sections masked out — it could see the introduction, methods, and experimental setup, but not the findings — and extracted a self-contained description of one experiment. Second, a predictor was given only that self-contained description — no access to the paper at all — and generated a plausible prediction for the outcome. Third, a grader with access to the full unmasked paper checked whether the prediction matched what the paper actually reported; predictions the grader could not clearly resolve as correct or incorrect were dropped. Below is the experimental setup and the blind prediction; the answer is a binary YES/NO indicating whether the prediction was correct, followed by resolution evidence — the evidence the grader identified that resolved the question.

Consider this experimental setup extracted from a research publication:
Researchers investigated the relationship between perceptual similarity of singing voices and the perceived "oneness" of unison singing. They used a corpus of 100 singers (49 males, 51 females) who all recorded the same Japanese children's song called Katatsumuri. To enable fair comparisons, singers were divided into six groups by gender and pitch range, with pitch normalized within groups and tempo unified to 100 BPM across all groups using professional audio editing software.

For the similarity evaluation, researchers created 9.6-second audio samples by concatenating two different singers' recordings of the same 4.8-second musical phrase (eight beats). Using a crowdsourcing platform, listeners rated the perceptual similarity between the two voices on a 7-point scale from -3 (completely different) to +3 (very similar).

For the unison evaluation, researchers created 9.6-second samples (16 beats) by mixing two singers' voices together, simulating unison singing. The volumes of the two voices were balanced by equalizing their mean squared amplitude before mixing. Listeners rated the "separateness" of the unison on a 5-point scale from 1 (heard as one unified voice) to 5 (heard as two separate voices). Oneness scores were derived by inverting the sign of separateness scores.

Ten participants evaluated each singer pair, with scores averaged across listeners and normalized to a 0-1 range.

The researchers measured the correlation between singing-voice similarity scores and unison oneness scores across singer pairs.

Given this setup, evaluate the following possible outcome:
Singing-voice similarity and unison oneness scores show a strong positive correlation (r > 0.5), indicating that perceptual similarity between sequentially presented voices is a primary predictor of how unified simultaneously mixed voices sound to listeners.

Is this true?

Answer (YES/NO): NO